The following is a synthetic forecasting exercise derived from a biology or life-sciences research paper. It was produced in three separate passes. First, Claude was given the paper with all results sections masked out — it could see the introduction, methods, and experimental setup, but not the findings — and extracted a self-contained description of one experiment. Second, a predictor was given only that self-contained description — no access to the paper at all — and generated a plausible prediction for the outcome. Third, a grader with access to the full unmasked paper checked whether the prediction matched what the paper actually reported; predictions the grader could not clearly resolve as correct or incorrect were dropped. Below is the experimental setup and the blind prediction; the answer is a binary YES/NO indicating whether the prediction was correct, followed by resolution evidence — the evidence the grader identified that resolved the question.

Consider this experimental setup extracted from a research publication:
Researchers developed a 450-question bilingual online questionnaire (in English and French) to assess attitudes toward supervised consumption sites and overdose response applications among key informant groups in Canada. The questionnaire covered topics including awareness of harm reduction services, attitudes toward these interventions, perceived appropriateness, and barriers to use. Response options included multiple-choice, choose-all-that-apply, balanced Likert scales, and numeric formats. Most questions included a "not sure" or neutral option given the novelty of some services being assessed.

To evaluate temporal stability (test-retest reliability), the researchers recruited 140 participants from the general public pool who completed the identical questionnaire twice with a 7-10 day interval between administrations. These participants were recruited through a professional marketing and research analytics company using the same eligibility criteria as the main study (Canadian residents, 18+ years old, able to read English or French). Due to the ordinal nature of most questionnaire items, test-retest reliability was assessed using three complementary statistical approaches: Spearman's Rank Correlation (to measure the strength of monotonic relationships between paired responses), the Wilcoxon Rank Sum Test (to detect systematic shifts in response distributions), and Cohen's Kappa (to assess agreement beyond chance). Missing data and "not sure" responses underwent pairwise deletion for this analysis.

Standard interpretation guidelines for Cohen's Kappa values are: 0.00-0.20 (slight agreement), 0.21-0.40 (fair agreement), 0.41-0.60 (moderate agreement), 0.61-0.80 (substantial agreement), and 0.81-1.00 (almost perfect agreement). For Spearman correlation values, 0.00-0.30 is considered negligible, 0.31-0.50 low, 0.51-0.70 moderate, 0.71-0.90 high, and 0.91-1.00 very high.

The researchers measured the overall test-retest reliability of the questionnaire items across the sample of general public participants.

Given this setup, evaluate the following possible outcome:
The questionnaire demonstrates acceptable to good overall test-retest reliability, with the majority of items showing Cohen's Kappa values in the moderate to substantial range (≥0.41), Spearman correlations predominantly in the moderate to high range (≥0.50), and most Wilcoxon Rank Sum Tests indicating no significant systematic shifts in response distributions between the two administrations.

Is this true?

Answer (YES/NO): NO